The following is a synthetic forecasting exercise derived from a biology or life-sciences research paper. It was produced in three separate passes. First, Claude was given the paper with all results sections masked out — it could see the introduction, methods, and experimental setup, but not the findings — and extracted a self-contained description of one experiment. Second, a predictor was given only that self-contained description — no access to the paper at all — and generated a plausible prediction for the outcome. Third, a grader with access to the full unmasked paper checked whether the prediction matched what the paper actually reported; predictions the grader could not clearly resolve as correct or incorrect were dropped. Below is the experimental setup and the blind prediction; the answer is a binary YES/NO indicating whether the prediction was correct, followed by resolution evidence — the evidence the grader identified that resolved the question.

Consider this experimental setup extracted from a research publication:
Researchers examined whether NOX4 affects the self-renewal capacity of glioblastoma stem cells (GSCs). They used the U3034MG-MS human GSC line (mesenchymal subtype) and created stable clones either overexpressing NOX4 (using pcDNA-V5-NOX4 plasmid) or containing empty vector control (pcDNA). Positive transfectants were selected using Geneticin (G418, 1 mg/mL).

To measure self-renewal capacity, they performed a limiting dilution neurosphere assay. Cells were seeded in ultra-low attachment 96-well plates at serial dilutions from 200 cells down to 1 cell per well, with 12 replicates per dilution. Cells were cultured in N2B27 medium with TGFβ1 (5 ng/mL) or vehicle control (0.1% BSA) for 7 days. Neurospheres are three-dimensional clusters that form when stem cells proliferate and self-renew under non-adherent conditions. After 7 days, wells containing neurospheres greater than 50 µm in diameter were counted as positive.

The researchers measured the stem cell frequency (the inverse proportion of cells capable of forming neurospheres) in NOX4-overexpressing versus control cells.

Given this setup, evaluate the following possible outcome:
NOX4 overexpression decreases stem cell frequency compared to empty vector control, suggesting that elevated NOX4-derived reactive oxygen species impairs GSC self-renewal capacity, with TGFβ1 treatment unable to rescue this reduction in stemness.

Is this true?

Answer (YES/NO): NO